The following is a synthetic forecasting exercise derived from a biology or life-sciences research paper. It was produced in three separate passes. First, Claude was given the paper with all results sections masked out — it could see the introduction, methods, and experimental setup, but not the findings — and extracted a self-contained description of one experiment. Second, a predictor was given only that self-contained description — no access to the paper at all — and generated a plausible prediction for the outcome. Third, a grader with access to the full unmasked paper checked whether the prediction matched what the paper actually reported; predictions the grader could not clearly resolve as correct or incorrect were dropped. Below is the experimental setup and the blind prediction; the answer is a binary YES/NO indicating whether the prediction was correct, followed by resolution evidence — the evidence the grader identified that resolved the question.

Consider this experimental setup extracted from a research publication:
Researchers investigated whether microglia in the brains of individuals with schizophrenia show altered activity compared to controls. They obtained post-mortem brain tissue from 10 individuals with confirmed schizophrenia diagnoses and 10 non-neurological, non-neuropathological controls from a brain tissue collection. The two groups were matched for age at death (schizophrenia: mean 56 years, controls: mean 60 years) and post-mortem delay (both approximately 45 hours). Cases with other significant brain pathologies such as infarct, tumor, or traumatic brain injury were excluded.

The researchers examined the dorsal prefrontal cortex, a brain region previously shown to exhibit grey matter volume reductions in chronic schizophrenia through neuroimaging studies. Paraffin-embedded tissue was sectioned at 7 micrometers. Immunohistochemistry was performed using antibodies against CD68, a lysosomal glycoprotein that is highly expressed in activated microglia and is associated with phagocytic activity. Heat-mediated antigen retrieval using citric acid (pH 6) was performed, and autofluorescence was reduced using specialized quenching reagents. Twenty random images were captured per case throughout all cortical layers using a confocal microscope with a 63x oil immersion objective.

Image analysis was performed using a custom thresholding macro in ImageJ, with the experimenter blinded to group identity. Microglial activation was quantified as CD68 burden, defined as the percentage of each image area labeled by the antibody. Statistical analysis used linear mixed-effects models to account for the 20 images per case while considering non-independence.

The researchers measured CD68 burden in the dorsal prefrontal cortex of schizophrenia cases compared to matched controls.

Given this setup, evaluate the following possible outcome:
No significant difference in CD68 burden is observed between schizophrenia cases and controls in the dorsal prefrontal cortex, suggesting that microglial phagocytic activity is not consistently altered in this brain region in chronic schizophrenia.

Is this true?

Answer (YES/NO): YES